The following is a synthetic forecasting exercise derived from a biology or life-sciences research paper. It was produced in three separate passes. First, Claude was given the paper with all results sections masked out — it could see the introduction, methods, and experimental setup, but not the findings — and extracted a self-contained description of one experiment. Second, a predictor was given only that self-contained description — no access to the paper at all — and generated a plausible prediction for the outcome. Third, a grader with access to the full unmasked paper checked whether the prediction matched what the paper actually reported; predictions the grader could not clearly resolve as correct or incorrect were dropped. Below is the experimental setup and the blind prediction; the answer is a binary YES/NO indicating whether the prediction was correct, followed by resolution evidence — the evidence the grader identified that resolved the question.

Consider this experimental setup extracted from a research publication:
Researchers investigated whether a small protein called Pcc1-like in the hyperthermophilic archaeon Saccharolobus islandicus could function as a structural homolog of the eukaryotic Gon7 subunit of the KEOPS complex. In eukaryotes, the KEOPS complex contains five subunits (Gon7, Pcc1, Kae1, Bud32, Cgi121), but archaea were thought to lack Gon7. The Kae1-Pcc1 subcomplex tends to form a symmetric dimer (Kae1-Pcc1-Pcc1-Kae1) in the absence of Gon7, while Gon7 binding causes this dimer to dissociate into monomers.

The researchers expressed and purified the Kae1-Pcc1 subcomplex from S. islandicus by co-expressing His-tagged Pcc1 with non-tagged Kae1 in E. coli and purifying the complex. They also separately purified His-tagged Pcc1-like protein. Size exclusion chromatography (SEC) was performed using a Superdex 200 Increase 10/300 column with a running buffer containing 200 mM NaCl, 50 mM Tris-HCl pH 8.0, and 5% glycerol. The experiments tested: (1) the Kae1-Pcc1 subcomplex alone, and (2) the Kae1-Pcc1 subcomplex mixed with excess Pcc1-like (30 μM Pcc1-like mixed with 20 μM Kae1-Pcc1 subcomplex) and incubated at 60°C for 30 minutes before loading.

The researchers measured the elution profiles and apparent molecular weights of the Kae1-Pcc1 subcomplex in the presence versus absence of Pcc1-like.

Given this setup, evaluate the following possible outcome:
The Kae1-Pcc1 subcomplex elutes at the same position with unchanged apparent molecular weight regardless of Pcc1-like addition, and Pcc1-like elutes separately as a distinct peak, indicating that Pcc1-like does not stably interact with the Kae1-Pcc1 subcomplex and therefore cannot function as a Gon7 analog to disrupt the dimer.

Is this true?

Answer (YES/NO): NO